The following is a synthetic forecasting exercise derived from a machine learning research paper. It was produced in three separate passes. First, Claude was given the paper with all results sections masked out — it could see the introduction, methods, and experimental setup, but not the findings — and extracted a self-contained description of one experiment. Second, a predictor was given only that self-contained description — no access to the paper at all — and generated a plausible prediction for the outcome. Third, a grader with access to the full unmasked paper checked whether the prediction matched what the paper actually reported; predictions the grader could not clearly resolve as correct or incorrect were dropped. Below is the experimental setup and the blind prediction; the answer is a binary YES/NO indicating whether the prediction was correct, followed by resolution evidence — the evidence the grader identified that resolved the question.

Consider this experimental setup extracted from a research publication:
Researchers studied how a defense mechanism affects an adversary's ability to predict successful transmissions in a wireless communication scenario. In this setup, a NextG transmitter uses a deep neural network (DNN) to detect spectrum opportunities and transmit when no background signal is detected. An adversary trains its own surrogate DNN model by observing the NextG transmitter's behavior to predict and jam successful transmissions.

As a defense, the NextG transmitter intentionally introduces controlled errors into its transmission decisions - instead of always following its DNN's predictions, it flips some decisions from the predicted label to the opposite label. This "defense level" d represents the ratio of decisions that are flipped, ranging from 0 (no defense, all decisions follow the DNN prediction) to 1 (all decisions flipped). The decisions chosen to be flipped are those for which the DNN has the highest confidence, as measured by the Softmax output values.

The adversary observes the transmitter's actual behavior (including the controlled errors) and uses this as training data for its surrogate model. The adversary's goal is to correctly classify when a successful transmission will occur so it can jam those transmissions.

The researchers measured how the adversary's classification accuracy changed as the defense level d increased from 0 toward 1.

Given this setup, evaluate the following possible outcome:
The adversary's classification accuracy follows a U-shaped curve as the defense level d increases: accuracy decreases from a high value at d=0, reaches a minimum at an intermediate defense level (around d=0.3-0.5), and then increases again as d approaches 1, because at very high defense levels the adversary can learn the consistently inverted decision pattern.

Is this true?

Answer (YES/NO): NO